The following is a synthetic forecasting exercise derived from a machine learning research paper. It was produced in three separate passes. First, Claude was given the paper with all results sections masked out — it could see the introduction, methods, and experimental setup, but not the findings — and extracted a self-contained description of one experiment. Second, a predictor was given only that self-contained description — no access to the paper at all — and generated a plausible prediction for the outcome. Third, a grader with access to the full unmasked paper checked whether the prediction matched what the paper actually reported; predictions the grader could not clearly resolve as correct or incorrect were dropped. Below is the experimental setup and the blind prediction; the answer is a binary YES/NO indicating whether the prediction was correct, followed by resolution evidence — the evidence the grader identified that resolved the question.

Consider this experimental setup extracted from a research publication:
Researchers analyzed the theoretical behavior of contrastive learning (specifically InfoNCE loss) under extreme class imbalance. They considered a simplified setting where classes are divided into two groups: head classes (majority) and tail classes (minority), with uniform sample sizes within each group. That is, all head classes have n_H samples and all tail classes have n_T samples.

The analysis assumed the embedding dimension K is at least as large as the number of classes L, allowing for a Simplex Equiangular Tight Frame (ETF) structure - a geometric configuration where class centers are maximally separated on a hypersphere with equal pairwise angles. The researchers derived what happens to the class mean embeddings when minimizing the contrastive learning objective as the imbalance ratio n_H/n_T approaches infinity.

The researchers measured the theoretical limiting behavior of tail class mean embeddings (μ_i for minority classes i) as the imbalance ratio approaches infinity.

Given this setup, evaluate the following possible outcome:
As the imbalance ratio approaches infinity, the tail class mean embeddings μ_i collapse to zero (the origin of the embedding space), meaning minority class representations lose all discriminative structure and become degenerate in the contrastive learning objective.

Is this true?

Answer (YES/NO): NO